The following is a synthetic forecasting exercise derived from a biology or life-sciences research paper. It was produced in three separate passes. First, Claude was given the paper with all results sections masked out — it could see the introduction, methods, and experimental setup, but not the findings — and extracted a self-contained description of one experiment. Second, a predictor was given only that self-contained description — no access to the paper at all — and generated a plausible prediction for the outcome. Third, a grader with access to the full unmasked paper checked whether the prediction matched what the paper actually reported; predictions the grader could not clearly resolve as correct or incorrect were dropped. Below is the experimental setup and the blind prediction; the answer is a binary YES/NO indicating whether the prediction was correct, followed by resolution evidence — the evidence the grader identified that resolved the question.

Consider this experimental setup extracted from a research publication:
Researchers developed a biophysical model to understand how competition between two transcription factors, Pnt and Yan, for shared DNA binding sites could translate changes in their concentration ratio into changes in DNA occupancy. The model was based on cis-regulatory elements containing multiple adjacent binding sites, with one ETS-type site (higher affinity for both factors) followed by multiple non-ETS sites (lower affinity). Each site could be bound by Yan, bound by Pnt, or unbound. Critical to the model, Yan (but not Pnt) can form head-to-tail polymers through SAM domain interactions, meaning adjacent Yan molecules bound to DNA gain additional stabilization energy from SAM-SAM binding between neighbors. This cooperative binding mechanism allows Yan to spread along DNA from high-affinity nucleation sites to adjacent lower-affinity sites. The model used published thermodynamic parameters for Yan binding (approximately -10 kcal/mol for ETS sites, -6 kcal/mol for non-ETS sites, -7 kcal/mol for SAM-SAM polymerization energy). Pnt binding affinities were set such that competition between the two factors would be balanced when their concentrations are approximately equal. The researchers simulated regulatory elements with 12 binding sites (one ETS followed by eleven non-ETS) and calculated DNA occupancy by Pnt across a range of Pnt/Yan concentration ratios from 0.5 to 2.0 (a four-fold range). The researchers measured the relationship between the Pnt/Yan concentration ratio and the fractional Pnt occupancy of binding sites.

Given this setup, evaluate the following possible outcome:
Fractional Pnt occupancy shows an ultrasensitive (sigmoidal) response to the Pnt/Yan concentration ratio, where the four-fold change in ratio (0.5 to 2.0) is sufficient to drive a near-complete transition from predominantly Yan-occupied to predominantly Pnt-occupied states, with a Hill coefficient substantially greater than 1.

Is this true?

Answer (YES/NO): YES